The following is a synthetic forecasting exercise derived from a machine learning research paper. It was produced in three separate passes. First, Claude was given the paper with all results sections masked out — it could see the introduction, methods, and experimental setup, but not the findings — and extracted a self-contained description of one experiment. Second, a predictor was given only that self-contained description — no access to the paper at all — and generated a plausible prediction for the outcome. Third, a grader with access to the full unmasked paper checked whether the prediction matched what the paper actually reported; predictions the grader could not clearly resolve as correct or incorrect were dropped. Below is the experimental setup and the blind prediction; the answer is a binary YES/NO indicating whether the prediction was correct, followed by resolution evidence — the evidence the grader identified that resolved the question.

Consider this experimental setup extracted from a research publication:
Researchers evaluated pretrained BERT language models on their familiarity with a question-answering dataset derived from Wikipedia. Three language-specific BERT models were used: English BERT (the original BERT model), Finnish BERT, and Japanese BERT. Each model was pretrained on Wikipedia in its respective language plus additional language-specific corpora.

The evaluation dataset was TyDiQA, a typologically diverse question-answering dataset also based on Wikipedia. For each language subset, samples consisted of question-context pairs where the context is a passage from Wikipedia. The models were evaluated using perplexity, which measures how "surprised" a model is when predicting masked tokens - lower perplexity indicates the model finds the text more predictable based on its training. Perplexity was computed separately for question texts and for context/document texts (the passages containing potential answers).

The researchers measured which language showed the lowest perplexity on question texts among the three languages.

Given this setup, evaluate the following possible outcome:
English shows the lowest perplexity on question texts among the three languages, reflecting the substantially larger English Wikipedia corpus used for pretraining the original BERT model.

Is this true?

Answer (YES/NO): NO